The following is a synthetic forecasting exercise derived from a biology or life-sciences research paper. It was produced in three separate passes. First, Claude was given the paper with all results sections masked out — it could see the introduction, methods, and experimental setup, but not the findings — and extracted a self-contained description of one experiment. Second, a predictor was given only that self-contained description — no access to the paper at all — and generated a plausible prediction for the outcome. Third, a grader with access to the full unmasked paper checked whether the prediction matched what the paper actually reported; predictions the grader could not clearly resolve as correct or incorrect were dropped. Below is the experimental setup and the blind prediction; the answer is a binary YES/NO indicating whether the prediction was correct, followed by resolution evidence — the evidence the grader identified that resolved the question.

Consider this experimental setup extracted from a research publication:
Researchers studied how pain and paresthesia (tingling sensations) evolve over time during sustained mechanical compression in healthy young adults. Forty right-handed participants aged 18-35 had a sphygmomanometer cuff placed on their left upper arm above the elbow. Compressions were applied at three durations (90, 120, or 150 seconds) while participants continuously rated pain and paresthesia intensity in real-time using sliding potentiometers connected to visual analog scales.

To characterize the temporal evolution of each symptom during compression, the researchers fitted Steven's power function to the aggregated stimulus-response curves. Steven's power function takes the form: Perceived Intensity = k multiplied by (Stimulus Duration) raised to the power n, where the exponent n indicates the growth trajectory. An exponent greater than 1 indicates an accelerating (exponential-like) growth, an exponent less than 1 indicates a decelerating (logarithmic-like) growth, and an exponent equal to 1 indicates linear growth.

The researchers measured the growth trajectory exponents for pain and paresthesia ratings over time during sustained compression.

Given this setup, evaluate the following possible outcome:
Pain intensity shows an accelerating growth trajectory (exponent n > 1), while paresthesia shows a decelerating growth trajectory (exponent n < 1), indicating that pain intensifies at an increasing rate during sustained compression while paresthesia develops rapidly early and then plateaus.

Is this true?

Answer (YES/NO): NO